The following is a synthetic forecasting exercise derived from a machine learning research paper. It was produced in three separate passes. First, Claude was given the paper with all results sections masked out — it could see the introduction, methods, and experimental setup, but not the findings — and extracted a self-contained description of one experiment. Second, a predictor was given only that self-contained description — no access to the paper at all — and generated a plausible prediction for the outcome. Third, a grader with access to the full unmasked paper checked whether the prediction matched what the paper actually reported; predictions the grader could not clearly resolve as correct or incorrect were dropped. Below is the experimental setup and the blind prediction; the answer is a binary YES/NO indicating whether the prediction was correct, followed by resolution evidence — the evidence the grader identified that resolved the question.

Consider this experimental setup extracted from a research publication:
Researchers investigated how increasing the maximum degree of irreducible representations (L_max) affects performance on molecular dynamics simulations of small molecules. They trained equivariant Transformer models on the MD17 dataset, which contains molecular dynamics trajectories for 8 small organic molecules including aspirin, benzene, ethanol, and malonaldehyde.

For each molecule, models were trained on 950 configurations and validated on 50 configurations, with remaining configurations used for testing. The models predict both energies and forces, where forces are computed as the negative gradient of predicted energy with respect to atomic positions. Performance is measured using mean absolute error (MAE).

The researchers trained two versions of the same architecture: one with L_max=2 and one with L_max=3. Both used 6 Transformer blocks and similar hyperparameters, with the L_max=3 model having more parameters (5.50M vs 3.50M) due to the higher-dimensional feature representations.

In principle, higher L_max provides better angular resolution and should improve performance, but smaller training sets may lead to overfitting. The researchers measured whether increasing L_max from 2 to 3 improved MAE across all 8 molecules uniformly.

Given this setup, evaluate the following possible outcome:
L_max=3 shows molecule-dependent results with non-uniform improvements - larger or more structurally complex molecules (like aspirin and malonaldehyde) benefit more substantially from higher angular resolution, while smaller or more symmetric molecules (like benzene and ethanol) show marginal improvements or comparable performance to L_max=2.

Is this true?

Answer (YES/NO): NO